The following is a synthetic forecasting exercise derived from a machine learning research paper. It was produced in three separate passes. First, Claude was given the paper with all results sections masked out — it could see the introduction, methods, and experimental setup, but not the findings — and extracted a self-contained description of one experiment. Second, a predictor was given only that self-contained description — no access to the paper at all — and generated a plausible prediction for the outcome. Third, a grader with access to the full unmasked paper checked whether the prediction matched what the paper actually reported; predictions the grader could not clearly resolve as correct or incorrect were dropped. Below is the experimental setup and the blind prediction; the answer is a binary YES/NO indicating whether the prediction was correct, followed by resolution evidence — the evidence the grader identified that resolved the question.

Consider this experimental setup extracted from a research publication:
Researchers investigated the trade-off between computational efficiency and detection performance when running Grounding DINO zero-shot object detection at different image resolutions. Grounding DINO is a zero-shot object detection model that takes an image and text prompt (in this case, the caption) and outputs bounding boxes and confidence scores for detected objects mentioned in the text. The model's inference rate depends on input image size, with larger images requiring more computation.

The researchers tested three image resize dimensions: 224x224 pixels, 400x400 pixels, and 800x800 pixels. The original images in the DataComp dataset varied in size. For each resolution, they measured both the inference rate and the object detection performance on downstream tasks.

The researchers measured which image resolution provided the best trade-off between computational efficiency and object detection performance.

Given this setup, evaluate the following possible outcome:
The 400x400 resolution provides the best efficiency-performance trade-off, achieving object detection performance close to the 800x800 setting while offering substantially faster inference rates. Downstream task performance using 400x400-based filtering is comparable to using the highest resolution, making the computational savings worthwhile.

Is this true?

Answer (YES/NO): YES